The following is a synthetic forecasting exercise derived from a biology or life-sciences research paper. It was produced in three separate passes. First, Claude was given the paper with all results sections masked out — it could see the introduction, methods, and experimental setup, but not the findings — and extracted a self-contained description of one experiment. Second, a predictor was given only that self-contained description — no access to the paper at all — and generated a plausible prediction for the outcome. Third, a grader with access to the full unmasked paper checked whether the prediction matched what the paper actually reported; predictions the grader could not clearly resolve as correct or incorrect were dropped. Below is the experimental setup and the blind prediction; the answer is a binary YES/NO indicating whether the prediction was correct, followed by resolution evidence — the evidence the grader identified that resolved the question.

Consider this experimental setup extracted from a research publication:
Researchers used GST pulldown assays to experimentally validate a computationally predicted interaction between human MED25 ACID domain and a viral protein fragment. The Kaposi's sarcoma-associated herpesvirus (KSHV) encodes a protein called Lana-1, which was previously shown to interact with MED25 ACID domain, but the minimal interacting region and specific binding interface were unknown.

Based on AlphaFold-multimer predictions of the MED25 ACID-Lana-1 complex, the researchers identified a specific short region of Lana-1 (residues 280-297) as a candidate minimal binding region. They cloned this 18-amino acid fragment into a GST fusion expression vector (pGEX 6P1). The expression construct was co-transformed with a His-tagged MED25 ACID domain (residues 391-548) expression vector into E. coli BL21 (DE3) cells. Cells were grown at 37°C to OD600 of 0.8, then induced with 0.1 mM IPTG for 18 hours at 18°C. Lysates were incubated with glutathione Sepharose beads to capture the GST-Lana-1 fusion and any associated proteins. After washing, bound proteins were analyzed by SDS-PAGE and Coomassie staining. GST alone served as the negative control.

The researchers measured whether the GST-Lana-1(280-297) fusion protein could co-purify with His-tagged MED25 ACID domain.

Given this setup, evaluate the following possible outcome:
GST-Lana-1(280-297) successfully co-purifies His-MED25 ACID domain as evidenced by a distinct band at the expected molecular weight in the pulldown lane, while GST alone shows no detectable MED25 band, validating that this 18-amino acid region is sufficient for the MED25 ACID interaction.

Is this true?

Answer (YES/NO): YES